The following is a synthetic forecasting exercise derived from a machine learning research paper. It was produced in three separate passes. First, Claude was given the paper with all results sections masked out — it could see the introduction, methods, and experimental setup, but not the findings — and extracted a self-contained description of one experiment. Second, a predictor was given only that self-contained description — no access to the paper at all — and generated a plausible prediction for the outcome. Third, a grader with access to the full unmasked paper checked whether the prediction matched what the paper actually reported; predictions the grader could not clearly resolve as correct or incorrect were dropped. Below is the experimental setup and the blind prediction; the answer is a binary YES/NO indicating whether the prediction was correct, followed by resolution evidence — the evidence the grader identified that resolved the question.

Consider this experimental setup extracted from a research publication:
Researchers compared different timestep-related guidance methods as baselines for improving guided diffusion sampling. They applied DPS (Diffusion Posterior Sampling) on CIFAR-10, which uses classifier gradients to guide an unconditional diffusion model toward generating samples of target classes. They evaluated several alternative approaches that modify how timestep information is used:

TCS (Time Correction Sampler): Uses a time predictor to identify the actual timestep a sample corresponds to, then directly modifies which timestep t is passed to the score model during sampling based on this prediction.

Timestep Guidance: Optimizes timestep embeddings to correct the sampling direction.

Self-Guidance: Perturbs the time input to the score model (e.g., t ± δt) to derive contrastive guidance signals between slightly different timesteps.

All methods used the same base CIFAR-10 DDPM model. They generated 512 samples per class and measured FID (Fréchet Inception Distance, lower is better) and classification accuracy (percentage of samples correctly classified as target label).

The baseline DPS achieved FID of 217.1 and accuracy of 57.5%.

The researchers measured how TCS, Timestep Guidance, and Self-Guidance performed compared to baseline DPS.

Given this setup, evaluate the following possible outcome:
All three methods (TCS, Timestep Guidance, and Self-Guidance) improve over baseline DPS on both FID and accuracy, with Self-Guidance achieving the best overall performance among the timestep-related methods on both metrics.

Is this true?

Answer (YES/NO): NO